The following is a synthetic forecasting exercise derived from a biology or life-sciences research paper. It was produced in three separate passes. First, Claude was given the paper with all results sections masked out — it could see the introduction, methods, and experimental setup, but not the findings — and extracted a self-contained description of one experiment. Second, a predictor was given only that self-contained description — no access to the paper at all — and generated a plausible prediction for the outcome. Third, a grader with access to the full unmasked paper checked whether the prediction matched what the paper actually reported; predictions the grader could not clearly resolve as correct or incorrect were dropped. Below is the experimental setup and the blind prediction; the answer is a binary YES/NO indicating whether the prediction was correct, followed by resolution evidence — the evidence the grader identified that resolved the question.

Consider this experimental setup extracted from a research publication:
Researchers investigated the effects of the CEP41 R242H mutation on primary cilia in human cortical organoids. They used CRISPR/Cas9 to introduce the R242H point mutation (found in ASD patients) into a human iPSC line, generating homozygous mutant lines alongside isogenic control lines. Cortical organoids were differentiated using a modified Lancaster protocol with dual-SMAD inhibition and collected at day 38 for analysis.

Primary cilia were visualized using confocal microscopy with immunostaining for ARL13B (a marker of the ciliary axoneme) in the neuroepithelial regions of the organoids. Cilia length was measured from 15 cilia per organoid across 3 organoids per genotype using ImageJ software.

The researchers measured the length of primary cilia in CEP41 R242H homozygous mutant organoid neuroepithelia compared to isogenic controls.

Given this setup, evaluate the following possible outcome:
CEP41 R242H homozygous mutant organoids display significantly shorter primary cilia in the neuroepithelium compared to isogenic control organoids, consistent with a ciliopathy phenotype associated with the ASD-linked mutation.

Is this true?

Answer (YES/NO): YES